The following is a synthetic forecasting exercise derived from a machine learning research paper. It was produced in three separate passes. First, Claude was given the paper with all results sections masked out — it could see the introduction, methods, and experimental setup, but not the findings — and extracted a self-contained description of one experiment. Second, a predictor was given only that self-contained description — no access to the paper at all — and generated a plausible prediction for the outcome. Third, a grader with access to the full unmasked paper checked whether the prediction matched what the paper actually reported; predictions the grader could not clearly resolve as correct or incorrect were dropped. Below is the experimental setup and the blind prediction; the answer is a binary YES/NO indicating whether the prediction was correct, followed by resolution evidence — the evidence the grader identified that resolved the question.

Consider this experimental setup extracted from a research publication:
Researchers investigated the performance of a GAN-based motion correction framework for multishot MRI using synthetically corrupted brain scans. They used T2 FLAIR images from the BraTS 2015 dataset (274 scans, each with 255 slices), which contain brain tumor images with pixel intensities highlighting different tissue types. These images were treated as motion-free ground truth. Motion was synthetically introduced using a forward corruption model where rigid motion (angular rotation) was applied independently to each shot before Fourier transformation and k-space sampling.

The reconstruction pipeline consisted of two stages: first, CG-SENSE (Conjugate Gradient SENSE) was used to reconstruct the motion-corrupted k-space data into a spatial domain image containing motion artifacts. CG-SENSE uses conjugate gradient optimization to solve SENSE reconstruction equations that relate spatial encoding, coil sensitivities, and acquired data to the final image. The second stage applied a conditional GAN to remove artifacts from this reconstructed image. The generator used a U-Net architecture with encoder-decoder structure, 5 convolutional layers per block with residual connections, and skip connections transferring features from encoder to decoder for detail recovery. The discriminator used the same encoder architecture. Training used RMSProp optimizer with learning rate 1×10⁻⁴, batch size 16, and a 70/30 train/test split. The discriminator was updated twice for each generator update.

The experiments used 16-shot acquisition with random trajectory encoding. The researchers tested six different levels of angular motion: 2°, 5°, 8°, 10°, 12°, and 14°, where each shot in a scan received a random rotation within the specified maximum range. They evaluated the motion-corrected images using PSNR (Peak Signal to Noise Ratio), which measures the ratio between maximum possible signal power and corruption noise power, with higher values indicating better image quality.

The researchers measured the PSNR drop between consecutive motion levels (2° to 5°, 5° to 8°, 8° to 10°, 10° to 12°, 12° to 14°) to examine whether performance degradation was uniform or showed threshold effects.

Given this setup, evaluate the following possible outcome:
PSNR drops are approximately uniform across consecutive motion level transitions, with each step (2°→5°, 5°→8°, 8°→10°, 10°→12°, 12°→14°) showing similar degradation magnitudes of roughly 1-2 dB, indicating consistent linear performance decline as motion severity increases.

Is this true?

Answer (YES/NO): NO